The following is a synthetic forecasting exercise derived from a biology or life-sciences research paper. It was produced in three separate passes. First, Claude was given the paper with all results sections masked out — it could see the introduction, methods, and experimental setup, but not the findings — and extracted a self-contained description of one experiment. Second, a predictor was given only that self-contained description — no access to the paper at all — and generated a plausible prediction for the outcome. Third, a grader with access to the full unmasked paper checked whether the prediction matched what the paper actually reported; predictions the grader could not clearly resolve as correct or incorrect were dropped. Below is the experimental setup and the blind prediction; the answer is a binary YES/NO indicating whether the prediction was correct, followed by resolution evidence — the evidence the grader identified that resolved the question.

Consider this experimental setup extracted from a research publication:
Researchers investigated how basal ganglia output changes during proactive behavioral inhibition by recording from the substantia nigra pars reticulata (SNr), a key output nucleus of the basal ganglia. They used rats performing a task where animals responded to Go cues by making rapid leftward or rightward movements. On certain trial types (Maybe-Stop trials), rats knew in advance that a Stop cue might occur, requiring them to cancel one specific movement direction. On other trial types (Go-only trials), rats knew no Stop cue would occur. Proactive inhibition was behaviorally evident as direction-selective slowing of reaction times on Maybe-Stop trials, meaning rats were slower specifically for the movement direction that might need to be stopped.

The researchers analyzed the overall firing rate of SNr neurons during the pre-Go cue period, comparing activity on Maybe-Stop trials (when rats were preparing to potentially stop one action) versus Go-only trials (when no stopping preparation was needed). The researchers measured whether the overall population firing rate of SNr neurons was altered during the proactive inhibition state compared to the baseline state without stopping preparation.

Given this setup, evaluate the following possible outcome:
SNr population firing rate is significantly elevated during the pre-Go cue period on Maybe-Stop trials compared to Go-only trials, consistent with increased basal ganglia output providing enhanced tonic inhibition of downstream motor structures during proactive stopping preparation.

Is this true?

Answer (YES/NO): YES